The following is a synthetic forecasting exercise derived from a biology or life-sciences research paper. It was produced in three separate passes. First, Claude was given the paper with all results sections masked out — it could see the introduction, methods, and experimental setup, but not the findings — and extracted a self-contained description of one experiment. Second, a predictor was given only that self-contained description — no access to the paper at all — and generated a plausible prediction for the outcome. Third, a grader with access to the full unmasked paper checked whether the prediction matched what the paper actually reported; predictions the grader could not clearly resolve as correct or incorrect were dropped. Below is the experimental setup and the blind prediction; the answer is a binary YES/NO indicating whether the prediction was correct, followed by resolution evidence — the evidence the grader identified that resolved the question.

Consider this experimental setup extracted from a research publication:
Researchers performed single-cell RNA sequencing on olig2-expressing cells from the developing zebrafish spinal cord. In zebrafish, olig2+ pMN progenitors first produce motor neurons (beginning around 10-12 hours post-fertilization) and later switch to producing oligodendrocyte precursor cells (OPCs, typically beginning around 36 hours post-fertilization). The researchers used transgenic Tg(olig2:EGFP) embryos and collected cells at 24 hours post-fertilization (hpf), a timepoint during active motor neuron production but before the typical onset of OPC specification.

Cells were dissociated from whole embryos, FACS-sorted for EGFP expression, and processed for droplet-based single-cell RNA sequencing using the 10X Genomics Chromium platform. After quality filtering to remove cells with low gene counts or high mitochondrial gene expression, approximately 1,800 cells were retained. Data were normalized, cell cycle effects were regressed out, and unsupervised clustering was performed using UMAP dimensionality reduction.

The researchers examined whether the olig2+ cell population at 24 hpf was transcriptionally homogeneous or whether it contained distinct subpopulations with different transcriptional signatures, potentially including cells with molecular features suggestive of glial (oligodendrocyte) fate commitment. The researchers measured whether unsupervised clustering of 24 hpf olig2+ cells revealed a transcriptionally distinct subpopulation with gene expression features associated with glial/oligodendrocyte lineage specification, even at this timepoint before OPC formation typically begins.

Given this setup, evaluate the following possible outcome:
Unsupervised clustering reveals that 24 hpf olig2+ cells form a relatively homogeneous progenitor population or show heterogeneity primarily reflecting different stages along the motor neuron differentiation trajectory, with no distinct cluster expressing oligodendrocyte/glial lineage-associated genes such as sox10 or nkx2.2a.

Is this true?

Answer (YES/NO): NO